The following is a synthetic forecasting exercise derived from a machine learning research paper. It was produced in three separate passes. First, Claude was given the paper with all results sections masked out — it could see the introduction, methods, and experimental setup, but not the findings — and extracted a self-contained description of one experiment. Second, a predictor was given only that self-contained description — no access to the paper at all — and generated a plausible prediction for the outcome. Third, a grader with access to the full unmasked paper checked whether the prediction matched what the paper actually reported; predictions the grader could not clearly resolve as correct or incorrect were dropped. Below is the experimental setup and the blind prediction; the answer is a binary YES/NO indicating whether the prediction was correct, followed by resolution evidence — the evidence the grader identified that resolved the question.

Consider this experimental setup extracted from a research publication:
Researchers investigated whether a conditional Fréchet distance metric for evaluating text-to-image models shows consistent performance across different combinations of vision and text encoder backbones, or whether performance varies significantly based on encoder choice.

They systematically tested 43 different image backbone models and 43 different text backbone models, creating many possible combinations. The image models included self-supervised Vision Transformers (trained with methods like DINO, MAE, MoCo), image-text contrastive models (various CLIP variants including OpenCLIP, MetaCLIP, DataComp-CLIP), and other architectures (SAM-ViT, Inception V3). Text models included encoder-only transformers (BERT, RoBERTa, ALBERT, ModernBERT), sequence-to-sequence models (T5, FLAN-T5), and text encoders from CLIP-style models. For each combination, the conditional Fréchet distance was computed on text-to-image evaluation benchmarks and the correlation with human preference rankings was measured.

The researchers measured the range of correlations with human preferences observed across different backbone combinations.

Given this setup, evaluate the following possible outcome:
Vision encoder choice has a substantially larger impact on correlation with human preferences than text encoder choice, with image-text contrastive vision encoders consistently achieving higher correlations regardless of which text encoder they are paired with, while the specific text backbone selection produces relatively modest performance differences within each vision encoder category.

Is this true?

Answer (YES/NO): NO